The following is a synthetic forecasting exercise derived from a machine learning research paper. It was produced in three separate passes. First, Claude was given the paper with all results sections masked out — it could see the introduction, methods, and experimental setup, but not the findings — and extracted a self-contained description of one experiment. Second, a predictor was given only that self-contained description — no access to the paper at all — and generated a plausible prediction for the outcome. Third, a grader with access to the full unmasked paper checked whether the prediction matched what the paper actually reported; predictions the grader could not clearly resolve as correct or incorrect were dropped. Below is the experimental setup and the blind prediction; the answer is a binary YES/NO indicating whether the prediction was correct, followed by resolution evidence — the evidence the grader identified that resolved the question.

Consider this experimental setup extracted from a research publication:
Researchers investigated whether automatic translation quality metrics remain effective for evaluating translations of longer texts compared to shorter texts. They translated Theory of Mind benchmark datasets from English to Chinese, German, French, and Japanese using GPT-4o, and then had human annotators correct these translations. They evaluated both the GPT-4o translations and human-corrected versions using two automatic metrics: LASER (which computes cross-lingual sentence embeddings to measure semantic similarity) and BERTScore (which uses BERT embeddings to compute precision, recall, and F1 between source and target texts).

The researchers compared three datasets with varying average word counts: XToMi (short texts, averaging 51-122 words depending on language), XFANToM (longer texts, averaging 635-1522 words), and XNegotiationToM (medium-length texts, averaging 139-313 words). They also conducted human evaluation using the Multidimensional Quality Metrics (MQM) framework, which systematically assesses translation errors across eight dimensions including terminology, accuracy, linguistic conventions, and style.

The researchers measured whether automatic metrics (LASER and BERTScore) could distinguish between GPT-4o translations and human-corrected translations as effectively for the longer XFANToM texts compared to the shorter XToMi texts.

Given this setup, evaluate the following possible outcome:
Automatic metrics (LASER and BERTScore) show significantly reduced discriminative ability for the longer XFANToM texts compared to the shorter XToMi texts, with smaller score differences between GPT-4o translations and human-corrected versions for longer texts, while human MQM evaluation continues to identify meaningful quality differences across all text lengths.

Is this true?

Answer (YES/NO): YES